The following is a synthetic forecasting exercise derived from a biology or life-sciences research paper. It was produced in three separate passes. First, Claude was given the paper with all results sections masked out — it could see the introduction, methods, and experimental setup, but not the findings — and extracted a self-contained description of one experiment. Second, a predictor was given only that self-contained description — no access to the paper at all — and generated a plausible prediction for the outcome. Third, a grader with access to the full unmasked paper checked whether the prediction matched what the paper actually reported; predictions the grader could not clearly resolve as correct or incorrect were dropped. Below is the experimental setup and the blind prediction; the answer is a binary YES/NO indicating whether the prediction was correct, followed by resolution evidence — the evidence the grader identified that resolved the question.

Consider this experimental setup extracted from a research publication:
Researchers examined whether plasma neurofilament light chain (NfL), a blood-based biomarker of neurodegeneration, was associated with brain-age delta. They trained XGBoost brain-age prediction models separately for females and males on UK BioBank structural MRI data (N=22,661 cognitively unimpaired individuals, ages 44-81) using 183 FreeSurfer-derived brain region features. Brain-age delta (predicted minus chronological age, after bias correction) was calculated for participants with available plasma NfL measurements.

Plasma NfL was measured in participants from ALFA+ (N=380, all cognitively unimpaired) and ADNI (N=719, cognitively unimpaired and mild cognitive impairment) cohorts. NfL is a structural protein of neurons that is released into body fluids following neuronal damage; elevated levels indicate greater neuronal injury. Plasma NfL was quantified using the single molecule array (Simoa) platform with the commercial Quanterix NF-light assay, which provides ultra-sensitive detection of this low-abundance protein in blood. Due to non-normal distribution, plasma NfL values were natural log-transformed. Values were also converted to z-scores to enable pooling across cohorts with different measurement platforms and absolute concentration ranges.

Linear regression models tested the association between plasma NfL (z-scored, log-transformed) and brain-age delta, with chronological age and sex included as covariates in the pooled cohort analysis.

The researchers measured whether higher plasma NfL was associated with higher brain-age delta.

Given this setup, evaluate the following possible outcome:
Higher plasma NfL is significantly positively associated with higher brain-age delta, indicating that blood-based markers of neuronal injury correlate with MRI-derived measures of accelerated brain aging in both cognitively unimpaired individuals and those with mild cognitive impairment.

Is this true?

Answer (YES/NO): YES